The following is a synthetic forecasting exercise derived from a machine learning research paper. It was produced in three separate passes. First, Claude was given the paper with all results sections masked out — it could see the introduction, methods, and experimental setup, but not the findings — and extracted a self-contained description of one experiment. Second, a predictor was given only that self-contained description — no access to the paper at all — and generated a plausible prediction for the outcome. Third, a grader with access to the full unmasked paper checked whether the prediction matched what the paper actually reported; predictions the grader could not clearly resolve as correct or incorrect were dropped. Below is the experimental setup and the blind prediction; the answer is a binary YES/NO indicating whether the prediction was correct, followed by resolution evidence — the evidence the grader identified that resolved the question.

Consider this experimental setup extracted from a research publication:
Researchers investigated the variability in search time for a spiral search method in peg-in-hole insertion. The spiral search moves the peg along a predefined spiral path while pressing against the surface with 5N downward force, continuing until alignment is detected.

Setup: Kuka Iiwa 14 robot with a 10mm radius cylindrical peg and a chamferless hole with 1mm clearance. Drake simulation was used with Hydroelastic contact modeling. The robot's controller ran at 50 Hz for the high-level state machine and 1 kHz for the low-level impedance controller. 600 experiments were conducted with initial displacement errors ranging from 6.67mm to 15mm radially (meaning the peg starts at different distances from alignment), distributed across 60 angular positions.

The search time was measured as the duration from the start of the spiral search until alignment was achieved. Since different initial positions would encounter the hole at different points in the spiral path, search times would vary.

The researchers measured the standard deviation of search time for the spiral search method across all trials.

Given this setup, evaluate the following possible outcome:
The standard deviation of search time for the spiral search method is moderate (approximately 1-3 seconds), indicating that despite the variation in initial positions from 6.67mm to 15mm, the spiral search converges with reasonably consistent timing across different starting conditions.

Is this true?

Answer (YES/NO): NO